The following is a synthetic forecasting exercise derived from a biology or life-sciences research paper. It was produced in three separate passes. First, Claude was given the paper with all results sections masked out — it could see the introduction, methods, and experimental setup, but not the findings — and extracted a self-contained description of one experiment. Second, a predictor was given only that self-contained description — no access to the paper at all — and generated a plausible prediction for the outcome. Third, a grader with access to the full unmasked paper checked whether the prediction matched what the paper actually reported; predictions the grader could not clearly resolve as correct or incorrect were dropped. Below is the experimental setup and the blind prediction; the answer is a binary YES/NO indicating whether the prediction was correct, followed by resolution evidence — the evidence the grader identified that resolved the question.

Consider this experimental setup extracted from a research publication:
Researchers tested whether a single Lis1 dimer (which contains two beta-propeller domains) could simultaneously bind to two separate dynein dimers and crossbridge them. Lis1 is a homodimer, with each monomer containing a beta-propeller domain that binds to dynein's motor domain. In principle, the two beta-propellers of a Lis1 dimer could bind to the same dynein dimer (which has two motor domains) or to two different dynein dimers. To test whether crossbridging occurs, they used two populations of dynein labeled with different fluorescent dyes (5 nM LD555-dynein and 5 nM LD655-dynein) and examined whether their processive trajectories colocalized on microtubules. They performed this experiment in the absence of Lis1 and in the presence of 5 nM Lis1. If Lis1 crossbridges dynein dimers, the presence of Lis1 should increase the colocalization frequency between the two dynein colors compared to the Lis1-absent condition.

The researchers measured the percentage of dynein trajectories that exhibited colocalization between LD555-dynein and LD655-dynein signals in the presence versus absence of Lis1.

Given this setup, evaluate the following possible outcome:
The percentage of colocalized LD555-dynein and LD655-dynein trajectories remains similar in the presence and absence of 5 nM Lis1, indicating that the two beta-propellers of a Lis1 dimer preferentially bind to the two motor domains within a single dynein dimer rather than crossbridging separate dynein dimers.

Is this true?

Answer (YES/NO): YES